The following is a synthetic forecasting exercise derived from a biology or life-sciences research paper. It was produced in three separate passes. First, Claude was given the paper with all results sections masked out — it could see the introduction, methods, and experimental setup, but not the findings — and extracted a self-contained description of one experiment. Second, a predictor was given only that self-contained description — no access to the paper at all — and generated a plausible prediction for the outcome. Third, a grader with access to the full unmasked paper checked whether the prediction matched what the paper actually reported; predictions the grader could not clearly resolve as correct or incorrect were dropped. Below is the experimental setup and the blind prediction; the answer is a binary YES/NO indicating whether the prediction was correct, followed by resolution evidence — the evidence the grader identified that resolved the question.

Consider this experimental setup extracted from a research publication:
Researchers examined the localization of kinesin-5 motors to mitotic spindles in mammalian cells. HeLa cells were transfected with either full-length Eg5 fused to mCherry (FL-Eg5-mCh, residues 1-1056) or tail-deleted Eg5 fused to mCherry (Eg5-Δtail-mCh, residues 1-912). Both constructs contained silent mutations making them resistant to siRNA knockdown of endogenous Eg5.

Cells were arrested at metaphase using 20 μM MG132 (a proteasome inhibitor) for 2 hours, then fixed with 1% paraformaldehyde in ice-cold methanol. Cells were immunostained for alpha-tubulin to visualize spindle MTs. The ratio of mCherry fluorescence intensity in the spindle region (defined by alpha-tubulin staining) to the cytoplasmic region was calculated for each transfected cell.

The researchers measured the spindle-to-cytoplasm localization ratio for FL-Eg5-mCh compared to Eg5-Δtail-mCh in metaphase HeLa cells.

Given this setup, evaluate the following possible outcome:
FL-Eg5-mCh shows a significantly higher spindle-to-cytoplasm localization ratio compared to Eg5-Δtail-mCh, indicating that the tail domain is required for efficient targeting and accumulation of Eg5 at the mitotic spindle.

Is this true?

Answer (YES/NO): YES